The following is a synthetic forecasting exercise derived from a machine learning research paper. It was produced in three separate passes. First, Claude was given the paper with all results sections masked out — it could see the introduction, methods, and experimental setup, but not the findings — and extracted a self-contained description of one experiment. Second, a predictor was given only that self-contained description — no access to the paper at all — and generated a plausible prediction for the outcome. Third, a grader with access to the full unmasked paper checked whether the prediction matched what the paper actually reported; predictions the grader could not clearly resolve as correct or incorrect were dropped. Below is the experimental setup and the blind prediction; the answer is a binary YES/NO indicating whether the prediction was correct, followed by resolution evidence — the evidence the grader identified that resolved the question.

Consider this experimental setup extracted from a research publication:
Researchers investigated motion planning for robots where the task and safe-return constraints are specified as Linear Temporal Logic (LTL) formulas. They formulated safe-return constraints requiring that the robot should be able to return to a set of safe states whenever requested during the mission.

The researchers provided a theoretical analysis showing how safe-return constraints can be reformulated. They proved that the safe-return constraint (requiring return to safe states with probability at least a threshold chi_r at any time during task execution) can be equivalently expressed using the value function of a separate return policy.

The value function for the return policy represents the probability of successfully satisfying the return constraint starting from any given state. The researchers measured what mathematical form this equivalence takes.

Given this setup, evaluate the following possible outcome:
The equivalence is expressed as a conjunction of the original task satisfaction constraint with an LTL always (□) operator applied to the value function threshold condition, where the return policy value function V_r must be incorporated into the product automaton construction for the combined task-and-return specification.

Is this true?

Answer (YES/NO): NO